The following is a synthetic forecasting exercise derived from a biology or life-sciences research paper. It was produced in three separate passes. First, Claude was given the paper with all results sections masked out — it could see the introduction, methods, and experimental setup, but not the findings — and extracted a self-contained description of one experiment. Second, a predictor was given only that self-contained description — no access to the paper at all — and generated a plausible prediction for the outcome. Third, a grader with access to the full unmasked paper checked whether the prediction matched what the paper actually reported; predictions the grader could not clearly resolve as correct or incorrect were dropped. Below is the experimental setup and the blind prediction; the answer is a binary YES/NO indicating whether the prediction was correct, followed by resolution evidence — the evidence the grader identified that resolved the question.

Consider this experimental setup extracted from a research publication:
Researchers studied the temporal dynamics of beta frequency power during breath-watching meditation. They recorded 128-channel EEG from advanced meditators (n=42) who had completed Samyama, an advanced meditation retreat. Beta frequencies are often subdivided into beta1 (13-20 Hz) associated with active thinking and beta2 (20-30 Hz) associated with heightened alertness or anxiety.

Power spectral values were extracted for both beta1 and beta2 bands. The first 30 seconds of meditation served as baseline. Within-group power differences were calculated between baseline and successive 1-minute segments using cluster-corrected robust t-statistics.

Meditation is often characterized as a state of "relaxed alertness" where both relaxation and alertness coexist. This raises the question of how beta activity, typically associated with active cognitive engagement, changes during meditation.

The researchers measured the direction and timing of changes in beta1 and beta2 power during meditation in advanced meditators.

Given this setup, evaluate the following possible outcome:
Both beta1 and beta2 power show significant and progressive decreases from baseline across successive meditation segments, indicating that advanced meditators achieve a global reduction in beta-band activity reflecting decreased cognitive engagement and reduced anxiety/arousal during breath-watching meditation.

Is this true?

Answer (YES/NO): NO